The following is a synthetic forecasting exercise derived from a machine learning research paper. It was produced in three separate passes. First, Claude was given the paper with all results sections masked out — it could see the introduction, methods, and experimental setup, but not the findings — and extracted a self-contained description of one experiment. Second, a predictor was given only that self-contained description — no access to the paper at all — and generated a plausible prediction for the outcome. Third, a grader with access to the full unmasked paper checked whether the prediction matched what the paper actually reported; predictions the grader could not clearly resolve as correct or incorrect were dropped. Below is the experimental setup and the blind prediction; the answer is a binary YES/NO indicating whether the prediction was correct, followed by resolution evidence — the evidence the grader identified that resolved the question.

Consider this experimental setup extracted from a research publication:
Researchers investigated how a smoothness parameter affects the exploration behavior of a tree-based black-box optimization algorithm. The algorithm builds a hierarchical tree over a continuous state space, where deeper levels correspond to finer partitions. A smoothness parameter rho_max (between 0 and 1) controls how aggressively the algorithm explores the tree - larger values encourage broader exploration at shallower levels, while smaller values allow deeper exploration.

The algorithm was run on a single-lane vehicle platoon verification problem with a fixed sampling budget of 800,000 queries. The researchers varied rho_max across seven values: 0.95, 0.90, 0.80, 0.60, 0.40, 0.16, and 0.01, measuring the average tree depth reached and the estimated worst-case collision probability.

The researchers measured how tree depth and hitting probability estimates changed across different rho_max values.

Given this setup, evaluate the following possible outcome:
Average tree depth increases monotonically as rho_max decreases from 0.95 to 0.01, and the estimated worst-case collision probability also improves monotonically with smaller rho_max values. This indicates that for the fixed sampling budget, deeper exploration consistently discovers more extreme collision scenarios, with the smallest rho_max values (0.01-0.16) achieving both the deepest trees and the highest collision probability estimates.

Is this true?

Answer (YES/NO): NO